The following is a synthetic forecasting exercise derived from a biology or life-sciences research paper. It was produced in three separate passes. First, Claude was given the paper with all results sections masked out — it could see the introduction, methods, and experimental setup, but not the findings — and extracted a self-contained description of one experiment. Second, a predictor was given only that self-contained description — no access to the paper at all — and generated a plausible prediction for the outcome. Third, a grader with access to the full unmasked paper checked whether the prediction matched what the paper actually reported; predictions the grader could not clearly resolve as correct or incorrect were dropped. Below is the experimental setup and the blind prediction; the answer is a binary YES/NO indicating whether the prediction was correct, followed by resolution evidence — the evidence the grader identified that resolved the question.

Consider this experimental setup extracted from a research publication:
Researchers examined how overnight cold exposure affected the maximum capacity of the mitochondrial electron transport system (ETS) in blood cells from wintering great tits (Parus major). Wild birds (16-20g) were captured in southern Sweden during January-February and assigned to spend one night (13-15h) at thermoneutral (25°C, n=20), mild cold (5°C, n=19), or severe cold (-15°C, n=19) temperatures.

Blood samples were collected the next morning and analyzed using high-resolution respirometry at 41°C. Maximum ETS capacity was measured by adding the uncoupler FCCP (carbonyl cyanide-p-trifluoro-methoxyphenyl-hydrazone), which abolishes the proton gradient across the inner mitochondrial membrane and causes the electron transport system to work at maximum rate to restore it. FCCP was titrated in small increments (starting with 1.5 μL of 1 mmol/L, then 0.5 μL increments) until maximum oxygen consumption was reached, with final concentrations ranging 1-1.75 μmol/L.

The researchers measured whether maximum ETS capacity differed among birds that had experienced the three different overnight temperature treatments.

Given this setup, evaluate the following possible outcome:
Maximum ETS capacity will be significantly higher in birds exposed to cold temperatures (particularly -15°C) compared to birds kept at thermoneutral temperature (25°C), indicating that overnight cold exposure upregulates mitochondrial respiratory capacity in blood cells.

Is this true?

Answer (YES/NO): NO